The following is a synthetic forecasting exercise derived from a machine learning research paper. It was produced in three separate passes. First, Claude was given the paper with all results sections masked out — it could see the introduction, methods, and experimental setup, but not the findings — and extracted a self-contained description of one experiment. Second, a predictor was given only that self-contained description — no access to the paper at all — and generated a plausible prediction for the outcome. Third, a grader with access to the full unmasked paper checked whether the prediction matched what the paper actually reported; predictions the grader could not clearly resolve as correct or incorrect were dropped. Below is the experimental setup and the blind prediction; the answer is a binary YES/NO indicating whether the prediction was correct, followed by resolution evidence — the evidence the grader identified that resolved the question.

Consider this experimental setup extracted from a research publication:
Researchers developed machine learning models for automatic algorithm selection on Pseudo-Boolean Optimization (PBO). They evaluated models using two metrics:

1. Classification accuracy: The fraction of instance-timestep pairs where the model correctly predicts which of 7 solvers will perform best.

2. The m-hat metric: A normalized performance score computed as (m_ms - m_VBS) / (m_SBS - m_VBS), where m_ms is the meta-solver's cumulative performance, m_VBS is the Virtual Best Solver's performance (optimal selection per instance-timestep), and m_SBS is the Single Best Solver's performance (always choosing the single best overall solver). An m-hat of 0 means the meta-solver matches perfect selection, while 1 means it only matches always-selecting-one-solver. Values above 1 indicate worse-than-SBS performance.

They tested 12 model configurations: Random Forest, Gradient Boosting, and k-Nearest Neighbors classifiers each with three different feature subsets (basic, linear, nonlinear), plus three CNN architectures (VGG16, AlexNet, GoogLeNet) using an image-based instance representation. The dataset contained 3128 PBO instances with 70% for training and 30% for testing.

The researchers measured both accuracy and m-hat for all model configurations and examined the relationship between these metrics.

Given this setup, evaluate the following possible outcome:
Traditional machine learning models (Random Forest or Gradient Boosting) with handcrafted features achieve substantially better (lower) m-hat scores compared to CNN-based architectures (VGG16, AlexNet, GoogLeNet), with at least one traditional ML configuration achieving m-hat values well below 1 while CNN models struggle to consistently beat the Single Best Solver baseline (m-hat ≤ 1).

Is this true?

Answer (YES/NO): YES